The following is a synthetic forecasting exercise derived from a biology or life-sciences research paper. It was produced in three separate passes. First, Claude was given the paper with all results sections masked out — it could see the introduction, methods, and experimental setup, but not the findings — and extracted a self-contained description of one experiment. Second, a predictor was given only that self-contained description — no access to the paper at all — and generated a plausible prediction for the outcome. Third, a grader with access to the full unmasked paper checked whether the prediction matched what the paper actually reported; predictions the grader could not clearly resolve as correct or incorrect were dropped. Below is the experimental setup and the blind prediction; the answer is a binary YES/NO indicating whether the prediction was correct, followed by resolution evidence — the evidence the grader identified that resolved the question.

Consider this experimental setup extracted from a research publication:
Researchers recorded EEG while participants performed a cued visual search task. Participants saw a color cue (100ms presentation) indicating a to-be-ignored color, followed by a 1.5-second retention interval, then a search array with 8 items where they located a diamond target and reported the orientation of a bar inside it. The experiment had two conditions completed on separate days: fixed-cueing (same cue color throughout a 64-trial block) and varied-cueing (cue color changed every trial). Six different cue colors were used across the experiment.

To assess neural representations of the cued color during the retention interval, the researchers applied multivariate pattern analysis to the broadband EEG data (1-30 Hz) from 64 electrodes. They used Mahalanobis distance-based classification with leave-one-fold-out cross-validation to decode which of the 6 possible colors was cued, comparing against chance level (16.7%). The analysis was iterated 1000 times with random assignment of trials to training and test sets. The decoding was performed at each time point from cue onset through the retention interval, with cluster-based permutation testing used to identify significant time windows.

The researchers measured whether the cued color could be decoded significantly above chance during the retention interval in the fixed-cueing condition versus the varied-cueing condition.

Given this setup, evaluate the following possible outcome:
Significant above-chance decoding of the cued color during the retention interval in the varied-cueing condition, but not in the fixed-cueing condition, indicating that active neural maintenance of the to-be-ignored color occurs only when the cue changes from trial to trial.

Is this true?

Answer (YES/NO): NO